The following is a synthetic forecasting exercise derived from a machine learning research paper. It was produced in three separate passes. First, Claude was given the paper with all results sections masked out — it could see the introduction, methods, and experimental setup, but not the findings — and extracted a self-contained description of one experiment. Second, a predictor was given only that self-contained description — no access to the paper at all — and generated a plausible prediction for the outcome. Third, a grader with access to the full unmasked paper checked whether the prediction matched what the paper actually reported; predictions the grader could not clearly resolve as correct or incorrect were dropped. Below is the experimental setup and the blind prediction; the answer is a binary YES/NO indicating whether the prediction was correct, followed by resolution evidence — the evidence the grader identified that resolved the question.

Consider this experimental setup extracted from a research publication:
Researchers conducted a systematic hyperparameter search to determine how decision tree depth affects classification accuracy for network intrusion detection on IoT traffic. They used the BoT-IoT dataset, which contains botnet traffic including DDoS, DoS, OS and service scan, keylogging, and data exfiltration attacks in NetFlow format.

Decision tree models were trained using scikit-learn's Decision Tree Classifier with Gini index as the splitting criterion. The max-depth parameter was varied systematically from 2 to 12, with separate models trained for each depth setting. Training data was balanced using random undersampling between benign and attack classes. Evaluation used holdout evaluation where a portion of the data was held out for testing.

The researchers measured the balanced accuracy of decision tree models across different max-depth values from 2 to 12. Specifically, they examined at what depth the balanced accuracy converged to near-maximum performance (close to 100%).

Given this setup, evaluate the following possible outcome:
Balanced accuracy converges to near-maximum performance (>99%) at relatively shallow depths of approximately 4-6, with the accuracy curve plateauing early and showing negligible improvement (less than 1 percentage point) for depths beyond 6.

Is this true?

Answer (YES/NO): NO